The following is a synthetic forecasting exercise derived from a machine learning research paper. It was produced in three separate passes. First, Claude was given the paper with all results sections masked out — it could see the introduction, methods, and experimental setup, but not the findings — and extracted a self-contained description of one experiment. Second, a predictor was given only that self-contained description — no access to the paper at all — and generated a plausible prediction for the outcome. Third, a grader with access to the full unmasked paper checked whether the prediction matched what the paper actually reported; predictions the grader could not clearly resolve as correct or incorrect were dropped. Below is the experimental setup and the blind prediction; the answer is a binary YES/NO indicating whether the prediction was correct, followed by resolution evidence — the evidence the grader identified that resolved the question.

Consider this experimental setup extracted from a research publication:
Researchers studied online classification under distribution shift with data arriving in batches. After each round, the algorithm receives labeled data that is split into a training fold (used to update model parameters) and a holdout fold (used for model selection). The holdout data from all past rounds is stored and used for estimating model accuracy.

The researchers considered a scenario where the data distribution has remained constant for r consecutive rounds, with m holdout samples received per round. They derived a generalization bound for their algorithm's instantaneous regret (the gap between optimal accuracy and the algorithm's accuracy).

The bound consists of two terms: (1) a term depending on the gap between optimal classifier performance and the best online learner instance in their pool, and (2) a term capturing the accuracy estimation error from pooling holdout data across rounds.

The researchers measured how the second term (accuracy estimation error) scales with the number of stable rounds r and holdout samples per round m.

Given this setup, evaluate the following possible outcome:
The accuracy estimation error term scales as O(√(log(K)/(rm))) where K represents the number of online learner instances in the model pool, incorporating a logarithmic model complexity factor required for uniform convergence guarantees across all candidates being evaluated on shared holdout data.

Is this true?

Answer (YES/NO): NO